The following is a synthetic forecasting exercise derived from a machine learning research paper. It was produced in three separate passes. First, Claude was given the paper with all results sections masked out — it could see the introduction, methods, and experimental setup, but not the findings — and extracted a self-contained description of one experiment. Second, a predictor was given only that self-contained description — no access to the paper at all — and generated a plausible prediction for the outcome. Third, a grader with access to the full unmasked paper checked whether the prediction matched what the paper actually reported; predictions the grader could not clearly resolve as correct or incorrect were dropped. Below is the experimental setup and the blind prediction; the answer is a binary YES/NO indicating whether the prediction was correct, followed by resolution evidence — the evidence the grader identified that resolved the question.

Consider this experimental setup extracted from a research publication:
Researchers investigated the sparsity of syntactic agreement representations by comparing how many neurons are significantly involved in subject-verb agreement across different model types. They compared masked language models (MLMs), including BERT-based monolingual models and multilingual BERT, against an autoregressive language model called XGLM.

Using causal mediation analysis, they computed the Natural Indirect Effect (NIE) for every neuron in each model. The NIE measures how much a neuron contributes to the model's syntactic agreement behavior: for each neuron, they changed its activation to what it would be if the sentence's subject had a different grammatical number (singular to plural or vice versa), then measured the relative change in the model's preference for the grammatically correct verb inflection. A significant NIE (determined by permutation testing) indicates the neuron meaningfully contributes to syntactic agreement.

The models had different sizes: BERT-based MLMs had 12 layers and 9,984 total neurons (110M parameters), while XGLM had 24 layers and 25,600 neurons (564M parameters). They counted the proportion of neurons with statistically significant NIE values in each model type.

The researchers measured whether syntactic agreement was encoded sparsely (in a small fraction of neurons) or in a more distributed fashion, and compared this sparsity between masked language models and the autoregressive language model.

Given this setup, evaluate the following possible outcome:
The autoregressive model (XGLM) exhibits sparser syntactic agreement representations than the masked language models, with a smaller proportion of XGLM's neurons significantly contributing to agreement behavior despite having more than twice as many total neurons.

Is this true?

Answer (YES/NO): NO